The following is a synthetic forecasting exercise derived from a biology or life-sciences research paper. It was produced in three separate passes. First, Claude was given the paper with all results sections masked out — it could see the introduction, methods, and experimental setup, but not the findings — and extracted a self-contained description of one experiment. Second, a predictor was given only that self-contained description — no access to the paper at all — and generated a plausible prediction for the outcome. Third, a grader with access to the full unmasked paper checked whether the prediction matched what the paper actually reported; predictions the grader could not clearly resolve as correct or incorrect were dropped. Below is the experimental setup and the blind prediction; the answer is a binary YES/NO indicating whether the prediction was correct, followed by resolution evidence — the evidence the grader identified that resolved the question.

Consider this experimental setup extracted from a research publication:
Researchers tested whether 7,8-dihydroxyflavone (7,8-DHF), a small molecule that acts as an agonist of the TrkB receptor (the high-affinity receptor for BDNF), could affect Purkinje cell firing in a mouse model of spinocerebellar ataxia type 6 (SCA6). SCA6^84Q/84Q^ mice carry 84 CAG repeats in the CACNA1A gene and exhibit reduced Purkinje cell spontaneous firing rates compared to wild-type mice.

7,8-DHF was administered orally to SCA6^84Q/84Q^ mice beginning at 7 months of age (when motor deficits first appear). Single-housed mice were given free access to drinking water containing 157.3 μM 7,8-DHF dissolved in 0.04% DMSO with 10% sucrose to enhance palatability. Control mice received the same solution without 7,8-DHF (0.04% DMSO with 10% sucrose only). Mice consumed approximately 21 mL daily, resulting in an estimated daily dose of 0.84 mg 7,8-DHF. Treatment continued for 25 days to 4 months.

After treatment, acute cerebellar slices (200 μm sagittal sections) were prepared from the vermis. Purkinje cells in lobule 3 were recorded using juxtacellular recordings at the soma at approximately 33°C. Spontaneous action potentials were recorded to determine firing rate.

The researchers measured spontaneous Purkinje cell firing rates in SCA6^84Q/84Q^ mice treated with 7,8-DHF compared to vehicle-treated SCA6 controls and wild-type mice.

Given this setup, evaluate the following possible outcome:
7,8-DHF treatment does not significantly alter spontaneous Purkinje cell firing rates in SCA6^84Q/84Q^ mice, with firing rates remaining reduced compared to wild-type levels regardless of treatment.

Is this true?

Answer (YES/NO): NO